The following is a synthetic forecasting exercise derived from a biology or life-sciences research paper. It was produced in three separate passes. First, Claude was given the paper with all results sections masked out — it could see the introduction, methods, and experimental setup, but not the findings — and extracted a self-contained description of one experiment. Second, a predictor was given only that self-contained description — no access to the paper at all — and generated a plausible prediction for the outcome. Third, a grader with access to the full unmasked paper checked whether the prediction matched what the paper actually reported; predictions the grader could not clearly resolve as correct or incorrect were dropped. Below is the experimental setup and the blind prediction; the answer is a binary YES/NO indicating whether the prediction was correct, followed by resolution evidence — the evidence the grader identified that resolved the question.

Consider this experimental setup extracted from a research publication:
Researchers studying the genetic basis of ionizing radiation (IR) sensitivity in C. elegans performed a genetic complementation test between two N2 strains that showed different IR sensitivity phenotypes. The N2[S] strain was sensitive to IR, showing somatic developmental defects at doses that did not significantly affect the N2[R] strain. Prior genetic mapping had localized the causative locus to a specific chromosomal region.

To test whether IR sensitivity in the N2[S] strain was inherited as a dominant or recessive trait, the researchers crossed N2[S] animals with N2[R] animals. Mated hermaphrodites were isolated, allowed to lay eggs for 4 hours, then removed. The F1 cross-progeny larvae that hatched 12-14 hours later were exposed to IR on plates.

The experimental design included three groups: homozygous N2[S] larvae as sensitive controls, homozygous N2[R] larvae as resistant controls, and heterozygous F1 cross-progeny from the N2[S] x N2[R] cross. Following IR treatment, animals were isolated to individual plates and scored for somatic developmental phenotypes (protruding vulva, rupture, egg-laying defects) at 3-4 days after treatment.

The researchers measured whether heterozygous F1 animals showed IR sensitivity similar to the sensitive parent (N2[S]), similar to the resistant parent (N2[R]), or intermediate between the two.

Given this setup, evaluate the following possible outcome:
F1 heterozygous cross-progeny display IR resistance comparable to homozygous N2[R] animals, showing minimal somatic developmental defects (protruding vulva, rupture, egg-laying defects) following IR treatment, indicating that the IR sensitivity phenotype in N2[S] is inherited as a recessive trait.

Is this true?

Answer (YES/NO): YES